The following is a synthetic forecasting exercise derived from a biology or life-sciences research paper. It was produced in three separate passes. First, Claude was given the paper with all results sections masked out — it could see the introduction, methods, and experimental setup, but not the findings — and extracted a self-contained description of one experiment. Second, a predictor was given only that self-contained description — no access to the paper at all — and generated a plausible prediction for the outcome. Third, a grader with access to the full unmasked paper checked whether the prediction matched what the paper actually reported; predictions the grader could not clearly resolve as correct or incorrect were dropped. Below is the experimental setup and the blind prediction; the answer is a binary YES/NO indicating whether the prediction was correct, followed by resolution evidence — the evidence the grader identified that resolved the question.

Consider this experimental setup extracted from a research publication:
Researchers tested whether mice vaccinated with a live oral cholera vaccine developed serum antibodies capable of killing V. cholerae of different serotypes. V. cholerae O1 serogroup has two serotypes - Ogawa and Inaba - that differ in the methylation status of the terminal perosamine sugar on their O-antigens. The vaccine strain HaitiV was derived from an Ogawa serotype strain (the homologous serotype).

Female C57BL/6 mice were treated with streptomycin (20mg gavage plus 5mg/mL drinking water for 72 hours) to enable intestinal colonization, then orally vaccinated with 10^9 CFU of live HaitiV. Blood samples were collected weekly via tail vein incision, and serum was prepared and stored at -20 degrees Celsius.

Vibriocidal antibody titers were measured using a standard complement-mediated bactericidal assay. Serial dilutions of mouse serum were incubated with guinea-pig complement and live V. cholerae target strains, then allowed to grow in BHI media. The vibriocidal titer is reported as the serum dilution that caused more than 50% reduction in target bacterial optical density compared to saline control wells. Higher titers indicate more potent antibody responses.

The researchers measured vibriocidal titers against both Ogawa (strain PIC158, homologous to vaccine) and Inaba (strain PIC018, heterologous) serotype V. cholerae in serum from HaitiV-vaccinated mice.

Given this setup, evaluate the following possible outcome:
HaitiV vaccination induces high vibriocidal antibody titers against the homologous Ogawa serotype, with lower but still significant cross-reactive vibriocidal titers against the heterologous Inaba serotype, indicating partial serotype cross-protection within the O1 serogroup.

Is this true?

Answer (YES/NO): YES